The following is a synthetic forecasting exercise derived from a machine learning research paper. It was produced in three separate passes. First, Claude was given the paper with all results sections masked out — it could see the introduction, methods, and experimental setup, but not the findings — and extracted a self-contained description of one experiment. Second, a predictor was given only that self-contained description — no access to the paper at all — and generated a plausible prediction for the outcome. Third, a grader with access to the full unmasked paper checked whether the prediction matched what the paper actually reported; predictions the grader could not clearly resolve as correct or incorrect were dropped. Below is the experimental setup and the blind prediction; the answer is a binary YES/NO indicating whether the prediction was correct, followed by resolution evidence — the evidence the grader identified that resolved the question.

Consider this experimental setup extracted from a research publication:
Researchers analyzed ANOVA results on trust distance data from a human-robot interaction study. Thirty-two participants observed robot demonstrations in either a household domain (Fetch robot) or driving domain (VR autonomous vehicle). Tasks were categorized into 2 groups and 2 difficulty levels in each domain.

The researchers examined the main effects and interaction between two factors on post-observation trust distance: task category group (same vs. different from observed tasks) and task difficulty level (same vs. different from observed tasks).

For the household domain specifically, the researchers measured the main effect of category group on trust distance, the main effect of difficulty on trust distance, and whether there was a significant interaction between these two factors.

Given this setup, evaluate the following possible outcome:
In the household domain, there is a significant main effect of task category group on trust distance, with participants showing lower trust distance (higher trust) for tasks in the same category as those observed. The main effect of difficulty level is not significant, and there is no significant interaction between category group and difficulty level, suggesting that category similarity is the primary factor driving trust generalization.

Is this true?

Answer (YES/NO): NO